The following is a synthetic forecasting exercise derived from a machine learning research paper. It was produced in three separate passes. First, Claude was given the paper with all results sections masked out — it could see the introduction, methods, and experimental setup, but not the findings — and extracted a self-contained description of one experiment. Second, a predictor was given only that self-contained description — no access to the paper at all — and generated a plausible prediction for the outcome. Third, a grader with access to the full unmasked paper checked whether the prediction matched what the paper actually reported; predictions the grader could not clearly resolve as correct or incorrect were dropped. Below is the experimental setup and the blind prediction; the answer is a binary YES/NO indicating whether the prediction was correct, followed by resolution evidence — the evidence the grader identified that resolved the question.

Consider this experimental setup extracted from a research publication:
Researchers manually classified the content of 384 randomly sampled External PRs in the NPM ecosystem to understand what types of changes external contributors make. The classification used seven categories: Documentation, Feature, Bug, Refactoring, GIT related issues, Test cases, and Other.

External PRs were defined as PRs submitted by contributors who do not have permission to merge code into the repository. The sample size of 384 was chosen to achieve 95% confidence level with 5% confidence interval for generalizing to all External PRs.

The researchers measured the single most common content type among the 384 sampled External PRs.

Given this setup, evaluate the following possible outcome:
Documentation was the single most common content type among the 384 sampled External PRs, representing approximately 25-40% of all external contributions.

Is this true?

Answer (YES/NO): NO